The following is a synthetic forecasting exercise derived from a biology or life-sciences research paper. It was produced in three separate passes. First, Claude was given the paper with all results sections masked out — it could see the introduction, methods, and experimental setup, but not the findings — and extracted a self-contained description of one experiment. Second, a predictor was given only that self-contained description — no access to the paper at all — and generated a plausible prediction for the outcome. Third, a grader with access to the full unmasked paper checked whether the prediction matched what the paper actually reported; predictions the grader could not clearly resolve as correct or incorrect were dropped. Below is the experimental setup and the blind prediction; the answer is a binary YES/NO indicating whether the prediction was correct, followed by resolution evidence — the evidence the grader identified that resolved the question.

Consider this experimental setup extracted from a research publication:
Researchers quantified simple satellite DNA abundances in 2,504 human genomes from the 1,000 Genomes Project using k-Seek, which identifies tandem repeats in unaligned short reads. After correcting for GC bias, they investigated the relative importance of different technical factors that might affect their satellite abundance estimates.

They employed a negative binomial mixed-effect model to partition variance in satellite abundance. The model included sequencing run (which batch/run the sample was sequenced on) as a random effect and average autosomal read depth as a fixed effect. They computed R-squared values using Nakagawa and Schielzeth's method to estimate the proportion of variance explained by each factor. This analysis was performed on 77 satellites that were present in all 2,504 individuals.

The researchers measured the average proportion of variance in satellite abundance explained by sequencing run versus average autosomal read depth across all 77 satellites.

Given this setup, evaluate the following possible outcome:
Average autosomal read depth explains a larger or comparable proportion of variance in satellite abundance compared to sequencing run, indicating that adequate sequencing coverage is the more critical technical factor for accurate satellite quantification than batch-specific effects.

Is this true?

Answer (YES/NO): NO